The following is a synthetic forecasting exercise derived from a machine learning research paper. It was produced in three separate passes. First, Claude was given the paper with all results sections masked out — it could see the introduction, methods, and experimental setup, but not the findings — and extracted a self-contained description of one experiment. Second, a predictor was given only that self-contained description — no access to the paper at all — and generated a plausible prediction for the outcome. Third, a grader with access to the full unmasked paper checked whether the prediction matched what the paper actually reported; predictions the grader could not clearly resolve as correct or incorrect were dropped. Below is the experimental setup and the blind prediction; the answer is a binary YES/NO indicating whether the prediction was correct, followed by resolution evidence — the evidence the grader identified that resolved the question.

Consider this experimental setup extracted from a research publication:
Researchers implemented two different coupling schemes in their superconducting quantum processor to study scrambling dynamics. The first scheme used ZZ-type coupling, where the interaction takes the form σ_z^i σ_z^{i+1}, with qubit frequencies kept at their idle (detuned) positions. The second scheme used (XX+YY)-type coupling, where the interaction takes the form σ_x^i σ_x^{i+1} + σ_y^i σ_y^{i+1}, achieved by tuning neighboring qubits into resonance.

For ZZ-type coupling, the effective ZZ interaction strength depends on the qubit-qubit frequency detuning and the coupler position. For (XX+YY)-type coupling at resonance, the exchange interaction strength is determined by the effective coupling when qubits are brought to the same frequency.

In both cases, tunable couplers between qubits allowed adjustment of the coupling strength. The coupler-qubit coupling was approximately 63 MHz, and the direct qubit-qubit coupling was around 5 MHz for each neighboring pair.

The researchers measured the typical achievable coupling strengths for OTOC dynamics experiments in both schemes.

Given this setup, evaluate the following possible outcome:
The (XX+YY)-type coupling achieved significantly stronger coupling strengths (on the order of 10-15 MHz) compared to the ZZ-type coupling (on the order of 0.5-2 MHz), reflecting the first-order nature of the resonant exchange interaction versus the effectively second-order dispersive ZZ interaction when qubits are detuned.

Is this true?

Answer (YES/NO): NO